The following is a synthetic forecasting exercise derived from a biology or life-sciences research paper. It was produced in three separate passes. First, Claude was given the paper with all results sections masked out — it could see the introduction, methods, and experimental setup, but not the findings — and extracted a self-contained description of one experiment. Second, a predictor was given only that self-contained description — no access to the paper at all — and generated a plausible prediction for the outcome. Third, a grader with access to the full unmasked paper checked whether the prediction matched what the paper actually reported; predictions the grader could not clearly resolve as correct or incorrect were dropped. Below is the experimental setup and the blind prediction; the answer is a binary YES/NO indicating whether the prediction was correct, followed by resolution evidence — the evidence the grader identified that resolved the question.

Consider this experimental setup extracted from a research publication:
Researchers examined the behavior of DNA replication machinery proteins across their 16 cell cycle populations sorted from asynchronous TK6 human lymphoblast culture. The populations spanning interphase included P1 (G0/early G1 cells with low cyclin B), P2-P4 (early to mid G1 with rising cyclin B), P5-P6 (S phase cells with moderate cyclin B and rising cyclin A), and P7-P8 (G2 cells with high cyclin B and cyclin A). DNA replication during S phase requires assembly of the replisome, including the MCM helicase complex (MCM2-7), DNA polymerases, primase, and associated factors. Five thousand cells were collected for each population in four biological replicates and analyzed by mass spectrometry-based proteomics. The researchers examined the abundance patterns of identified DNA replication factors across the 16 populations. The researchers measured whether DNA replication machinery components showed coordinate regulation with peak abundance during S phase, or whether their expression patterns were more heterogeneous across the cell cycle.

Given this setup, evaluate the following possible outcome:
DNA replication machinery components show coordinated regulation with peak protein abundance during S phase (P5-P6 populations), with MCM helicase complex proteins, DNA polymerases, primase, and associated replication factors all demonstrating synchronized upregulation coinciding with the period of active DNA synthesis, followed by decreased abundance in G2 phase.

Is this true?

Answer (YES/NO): NO